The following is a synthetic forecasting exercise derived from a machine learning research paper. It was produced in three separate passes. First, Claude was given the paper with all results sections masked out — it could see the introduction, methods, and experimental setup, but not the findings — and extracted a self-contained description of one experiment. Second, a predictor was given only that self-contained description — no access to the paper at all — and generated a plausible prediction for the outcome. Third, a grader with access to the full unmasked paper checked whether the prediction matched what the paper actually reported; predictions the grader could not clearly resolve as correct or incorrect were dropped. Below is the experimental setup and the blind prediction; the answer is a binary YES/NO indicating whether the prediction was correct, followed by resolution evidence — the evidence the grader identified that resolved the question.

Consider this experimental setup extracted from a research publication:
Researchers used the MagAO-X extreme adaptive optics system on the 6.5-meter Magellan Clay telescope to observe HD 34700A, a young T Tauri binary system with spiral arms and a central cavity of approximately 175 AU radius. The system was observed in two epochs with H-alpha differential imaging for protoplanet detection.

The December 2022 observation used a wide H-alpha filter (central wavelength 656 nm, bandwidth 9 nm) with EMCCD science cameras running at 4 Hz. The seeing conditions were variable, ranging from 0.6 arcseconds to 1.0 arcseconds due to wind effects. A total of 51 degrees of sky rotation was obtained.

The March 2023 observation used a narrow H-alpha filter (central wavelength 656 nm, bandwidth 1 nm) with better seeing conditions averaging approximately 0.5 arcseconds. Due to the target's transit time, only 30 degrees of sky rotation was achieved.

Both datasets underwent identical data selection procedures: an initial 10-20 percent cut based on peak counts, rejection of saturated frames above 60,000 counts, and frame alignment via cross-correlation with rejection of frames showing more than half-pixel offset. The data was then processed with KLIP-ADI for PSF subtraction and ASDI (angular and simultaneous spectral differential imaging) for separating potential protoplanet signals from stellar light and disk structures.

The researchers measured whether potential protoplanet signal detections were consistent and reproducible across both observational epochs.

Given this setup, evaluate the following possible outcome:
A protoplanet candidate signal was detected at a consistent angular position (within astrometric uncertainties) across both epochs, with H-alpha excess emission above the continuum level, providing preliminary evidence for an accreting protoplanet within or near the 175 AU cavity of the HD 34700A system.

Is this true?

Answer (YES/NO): NO